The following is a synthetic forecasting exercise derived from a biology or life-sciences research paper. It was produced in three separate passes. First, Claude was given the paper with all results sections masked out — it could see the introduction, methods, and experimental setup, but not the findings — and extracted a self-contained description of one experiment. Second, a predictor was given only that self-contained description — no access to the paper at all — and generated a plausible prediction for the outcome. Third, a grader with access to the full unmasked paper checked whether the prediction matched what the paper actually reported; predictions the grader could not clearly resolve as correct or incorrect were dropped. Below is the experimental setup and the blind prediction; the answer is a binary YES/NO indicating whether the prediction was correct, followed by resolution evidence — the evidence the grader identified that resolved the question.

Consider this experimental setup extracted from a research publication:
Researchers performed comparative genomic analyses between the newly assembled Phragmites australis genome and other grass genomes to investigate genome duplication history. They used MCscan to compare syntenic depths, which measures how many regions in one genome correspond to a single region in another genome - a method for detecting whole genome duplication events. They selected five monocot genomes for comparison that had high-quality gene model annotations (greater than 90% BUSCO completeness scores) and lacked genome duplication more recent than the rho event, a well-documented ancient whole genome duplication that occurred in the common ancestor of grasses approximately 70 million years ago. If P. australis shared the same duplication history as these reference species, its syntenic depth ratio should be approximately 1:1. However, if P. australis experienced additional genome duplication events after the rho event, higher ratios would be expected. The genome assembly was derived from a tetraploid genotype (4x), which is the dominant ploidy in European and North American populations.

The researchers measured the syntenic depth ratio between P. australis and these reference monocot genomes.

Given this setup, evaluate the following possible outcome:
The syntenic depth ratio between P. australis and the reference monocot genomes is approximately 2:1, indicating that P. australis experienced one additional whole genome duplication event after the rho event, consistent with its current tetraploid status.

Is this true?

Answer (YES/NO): NO